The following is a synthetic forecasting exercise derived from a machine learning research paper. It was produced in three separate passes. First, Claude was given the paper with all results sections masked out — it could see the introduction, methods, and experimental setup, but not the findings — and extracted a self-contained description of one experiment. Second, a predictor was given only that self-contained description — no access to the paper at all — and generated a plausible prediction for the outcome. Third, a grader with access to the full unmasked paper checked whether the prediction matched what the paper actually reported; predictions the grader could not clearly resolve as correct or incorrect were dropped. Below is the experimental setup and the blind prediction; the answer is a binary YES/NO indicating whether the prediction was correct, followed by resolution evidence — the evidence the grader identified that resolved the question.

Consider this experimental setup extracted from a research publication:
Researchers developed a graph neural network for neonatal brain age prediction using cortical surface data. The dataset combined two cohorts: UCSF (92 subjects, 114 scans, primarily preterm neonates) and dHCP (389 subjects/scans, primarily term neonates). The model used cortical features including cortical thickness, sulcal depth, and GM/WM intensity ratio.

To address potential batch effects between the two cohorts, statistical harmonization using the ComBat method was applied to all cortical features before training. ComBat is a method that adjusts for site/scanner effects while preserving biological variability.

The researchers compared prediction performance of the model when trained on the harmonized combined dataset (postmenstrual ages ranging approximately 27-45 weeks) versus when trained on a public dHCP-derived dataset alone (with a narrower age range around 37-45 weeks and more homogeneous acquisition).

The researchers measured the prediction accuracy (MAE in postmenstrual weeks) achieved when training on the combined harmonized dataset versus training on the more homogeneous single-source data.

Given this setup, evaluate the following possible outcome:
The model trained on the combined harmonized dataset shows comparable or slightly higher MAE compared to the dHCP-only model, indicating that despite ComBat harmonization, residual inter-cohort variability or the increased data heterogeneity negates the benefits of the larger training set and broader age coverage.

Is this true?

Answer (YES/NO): NO